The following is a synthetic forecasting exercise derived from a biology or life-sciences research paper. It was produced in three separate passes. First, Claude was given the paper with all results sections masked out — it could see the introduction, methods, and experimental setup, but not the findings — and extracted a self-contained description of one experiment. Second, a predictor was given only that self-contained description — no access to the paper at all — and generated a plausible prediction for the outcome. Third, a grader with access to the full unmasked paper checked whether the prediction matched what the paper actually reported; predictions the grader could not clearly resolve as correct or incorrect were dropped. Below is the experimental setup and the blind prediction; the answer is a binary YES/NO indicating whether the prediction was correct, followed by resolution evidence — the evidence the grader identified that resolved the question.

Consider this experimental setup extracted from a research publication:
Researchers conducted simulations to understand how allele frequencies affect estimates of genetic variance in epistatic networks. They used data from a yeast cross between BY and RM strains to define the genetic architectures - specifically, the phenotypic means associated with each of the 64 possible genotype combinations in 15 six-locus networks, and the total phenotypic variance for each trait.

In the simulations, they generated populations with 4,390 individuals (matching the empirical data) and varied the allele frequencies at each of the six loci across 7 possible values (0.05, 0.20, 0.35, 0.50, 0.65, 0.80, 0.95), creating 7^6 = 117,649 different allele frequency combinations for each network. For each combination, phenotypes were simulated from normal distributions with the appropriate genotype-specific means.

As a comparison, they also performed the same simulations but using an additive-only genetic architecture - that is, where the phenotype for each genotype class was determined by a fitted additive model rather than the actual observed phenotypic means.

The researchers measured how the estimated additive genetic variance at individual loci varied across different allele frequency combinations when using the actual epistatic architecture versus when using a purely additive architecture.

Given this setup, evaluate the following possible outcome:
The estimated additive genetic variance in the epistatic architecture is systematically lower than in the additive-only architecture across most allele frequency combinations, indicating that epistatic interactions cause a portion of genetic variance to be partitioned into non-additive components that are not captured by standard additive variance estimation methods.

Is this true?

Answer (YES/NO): NO